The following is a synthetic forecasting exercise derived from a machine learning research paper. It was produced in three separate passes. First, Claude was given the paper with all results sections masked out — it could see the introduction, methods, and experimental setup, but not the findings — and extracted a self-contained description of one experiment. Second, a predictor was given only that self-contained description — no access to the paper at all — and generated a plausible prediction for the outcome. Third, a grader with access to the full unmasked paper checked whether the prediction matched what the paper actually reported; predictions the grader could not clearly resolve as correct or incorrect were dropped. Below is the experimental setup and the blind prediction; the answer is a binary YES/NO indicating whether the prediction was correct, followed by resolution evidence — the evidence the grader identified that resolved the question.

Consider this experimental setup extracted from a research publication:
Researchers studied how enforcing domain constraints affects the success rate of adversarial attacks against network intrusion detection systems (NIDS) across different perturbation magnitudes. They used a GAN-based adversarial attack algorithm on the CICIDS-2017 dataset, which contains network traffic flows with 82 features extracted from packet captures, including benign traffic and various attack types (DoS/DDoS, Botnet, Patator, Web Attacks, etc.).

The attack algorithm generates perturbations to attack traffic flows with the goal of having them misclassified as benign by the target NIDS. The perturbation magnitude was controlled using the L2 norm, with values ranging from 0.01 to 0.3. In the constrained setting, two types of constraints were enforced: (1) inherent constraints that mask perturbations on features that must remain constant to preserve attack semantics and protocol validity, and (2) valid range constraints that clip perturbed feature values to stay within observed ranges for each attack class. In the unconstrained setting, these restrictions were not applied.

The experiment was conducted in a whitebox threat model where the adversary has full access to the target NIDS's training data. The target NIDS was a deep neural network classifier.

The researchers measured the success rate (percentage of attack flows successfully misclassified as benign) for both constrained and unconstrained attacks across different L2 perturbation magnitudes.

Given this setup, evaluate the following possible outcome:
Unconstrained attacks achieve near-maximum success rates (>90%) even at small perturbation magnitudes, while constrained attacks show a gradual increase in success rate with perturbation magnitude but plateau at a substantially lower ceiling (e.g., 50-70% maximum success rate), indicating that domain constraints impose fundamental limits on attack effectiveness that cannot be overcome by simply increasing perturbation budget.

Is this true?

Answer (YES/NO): NO